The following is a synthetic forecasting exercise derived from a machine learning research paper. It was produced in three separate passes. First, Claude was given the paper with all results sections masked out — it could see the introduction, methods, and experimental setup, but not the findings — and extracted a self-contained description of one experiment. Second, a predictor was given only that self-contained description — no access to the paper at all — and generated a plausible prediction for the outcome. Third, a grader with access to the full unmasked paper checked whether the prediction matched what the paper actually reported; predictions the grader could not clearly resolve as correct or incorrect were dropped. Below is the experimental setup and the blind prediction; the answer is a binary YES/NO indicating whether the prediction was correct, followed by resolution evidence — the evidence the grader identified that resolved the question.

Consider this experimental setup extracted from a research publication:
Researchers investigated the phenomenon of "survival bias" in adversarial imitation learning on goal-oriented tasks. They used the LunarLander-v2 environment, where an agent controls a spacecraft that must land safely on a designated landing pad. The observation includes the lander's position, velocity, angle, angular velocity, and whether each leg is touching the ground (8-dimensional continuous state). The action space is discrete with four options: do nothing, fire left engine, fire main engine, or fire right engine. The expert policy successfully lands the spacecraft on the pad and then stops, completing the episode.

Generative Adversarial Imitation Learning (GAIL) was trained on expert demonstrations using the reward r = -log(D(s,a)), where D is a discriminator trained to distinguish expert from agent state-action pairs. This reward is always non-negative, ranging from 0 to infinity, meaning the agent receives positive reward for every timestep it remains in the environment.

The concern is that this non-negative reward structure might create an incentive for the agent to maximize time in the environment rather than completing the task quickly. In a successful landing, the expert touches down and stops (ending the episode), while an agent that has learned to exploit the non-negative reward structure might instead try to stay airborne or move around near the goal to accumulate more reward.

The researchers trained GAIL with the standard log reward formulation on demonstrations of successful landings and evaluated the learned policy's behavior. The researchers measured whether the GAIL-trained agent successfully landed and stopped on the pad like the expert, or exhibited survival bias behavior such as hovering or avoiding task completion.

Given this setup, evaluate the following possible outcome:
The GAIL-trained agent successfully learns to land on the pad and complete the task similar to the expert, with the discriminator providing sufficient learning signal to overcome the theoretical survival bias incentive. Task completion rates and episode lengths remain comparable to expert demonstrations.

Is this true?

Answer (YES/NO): YES